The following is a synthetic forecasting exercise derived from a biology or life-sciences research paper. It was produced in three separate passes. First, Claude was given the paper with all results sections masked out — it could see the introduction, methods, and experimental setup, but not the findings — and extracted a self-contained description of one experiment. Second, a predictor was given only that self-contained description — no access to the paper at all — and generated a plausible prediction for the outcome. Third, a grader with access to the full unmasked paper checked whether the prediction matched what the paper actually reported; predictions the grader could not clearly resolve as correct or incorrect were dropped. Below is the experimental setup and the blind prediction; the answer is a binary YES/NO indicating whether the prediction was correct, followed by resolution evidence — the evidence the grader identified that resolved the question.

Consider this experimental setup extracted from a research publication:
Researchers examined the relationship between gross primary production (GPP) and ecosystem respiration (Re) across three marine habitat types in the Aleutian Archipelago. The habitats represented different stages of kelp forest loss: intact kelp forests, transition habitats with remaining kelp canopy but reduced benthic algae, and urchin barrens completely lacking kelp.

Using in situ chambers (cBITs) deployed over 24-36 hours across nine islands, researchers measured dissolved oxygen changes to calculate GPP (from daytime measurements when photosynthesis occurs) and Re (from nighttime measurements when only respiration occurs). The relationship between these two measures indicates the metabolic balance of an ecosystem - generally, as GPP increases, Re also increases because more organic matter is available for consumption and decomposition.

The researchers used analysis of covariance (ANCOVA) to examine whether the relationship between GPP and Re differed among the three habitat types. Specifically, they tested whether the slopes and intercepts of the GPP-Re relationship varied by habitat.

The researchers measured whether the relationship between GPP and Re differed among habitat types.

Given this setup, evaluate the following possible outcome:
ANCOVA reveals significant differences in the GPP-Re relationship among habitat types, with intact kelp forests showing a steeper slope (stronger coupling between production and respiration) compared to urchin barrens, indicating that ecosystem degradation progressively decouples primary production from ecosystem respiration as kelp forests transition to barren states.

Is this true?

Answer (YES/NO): NO